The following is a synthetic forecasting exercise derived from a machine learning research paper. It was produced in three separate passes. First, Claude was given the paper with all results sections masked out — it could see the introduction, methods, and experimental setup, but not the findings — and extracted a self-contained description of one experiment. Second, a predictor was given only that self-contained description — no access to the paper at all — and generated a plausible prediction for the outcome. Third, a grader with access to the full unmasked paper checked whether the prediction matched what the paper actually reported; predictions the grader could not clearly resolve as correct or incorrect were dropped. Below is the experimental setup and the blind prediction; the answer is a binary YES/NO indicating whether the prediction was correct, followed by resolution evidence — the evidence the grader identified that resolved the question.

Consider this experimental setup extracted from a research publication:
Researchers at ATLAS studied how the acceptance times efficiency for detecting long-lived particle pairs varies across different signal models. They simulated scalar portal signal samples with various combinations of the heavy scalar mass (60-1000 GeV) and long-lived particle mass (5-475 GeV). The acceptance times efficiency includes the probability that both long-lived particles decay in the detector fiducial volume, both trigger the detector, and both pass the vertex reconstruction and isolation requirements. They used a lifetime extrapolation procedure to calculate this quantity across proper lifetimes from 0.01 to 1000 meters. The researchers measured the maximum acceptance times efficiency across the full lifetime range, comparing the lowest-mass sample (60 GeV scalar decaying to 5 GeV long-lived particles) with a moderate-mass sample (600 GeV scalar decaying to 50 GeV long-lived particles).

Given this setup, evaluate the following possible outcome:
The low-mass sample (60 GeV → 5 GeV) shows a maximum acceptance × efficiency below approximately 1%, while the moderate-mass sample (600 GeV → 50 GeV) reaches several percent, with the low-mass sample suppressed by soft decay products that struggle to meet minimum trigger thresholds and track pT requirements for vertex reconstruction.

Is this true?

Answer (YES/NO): NO